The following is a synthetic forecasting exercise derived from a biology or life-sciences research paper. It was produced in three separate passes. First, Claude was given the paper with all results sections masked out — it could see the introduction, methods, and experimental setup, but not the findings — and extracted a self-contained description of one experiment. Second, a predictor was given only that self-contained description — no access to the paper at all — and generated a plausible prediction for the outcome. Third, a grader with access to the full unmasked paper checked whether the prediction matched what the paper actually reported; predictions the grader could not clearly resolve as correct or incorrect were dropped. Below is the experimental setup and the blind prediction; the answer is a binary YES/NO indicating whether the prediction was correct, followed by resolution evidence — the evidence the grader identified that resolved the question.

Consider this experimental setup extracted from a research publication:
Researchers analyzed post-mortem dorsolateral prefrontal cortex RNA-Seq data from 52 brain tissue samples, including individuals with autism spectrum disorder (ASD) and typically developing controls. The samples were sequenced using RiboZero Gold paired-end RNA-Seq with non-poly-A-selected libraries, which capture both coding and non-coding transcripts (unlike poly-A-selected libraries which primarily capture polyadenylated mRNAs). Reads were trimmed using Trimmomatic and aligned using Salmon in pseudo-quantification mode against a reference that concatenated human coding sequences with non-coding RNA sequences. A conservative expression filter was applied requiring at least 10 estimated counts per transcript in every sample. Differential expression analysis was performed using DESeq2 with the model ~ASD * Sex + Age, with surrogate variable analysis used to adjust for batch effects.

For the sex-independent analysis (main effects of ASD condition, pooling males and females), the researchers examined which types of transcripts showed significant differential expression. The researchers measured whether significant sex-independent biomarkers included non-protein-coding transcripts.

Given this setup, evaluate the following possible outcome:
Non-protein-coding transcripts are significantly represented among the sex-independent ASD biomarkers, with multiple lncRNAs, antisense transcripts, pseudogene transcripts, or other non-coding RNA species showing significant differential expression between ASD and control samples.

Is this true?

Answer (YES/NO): YES